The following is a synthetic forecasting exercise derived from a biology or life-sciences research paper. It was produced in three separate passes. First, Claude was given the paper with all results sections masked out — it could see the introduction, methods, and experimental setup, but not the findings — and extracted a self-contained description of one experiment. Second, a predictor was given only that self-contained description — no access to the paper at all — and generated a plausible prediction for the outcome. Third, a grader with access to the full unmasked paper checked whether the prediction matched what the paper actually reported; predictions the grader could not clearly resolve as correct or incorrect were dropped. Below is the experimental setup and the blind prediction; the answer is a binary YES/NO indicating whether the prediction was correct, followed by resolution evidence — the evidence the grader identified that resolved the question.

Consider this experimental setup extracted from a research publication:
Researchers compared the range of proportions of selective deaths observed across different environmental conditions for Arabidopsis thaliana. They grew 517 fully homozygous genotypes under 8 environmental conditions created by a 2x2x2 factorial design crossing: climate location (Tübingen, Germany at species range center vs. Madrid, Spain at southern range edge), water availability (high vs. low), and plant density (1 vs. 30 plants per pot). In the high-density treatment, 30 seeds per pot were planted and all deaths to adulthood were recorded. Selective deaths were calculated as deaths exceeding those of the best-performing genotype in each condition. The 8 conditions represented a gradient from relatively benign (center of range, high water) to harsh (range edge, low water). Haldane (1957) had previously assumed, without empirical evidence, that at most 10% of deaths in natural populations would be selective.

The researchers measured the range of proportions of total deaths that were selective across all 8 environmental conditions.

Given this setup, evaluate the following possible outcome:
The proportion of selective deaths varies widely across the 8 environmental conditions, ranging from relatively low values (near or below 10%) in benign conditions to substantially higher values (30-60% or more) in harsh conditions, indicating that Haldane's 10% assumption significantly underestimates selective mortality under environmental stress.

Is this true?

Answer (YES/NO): YES